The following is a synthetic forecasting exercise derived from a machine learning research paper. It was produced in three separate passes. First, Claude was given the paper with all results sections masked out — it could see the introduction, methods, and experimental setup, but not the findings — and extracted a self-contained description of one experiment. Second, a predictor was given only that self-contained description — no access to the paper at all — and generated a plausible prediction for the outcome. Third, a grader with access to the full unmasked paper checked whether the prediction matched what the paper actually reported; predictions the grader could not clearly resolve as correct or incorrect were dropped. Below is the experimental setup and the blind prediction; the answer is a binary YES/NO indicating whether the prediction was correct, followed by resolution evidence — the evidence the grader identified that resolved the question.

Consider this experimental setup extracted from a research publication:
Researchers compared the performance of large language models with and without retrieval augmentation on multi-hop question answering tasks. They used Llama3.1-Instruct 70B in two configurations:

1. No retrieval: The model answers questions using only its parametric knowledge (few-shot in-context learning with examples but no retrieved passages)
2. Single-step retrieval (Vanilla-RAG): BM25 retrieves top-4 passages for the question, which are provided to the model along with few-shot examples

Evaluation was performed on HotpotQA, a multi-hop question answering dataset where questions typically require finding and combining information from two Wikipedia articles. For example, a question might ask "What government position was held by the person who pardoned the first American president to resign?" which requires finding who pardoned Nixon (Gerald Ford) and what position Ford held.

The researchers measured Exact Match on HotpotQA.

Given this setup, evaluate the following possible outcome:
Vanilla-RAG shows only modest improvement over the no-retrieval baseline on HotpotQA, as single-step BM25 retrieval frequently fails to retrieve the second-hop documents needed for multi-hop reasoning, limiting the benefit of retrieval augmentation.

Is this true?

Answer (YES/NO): YES